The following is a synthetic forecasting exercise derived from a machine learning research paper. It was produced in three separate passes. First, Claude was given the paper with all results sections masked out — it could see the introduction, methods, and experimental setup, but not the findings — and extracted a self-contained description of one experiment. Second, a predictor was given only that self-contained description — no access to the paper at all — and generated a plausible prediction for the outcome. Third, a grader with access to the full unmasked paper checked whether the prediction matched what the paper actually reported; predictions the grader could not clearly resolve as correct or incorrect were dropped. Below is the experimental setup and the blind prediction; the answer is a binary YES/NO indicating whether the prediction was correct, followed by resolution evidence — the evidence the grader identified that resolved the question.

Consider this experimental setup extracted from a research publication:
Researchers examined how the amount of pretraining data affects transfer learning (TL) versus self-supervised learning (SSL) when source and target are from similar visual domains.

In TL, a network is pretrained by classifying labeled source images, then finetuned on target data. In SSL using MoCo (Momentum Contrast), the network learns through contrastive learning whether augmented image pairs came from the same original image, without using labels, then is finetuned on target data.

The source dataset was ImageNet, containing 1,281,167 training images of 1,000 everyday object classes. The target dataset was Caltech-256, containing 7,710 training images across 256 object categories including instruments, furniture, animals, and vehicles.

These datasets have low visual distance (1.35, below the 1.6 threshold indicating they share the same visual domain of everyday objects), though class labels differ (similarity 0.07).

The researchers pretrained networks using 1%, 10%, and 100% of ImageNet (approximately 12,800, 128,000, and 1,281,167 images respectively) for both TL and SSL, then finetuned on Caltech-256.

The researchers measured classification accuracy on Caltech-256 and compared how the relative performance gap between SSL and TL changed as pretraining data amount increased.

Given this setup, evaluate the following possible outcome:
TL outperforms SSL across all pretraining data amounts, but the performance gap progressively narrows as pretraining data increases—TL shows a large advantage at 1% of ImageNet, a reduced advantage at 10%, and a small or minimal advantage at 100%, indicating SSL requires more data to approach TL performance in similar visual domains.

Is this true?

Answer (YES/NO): NO